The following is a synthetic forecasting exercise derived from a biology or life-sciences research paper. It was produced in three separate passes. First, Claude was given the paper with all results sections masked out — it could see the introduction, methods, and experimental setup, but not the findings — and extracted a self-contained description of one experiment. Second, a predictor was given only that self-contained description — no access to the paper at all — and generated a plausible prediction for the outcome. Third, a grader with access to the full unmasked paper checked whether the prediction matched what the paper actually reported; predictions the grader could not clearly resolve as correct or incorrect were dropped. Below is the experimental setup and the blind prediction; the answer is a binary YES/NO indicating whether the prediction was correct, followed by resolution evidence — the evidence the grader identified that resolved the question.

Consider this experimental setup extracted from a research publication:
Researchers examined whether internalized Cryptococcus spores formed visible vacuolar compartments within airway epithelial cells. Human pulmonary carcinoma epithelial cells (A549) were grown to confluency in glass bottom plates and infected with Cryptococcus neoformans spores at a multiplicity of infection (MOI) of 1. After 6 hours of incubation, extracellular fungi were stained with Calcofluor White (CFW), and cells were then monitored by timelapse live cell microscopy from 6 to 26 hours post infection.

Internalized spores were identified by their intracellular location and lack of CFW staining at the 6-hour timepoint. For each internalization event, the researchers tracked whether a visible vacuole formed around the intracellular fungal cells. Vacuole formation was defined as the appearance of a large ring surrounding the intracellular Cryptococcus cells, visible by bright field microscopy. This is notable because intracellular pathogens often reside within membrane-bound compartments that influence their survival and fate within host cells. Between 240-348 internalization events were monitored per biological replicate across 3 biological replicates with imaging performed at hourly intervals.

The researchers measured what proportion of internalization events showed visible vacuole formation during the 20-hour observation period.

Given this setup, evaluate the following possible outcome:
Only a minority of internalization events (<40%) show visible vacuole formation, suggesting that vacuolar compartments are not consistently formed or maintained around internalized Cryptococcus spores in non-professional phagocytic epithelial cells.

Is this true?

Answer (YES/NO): YES